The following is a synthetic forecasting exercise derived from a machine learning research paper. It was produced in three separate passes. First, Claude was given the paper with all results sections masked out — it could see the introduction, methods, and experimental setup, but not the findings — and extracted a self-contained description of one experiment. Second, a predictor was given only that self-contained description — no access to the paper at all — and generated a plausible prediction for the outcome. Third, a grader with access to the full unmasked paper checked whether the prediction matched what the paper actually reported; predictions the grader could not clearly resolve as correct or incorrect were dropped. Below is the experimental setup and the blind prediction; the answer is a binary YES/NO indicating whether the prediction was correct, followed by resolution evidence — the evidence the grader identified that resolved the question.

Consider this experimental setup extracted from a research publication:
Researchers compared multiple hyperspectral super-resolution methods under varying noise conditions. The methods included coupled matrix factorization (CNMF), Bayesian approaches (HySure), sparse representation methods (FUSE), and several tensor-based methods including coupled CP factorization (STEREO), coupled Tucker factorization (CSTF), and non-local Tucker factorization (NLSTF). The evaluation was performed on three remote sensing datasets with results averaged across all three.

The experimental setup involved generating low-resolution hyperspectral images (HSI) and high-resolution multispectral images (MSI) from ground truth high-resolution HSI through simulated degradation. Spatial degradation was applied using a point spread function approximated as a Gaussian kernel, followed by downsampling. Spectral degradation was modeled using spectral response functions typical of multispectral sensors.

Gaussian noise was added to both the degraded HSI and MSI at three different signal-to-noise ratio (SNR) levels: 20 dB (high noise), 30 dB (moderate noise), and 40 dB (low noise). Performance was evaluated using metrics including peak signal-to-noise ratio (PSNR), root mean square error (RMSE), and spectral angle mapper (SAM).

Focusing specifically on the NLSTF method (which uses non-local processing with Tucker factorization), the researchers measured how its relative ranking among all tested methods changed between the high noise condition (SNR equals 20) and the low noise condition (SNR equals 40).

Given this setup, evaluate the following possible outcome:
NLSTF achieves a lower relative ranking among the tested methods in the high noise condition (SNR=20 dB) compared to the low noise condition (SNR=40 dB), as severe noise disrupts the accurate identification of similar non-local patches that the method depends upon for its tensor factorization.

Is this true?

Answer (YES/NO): YES